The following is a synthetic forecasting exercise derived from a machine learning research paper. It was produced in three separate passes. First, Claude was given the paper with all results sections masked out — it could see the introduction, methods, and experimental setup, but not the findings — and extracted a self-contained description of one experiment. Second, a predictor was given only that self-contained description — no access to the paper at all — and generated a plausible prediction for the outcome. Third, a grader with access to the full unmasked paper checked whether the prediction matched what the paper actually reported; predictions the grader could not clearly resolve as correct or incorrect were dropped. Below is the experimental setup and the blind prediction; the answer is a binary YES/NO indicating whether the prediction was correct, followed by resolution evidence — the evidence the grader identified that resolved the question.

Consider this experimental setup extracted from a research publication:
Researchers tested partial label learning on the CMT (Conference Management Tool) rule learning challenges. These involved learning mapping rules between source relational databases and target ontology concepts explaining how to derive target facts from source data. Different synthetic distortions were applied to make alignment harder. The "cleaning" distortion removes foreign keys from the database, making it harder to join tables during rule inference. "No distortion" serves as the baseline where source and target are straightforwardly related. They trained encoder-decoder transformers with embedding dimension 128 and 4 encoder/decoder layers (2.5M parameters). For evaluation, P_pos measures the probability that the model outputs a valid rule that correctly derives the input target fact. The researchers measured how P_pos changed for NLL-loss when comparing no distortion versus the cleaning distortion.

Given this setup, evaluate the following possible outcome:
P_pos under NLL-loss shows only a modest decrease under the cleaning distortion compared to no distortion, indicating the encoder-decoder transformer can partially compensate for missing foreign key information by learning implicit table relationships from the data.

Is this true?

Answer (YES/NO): NO